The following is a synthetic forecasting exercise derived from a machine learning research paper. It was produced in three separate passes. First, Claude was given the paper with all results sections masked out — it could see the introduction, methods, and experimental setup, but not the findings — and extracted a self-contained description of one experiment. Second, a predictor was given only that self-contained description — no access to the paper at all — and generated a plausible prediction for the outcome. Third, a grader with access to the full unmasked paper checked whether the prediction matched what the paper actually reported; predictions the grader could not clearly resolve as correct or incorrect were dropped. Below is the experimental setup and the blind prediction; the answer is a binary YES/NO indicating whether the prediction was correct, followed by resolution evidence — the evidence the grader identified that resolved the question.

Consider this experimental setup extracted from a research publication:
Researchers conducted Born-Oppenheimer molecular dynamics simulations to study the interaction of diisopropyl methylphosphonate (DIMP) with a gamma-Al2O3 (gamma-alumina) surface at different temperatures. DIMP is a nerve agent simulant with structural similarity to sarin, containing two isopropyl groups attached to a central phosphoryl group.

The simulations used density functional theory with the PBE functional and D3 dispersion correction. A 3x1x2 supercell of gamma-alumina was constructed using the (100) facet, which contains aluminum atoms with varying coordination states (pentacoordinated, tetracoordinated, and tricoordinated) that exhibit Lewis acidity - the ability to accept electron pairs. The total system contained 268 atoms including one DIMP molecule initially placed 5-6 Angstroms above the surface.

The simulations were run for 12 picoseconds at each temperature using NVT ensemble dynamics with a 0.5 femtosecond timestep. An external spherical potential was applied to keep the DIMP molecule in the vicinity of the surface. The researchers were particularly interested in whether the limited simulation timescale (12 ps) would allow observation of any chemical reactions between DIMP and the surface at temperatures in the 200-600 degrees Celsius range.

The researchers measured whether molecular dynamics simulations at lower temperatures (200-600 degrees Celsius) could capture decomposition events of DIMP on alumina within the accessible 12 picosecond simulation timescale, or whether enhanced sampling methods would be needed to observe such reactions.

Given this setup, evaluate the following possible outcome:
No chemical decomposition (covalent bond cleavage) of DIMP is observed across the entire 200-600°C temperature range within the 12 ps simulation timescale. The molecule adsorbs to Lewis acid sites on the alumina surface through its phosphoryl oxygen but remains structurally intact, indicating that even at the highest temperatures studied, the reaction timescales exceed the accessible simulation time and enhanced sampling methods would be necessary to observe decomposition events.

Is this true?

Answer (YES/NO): YES